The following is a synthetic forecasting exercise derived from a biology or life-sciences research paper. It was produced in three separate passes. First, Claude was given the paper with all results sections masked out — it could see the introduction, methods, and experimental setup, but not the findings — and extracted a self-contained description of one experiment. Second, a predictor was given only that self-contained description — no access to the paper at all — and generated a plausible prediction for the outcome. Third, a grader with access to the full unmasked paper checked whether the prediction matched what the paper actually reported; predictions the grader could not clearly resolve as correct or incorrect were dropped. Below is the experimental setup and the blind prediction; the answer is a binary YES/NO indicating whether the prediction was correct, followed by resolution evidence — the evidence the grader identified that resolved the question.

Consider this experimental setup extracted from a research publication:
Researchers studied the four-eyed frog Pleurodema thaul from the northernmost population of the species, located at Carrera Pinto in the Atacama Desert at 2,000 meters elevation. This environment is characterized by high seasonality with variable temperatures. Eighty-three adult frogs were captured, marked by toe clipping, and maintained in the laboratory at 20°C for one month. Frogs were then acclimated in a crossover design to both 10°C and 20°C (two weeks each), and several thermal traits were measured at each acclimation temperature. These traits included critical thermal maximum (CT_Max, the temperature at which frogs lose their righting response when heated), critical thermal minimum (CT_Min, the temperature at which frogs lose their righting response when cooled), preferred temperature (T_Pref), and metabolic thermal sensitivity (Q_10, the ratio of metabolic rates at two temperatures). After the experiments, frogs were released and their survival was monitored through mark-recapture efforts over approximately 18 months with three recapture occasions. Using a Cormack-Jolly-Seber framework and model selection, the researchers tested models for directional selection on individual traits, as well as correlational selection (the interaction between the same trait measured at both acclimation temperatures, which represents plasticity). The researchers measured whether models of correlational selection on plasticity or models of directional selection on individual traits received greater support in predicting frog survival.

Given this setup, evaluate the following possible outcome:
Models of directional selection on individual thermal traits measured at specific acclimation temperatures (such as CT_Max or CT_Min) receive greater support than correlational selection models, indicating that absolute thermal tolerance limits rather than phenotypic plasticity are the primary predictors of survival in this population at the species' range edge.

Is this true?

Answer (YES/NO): NO